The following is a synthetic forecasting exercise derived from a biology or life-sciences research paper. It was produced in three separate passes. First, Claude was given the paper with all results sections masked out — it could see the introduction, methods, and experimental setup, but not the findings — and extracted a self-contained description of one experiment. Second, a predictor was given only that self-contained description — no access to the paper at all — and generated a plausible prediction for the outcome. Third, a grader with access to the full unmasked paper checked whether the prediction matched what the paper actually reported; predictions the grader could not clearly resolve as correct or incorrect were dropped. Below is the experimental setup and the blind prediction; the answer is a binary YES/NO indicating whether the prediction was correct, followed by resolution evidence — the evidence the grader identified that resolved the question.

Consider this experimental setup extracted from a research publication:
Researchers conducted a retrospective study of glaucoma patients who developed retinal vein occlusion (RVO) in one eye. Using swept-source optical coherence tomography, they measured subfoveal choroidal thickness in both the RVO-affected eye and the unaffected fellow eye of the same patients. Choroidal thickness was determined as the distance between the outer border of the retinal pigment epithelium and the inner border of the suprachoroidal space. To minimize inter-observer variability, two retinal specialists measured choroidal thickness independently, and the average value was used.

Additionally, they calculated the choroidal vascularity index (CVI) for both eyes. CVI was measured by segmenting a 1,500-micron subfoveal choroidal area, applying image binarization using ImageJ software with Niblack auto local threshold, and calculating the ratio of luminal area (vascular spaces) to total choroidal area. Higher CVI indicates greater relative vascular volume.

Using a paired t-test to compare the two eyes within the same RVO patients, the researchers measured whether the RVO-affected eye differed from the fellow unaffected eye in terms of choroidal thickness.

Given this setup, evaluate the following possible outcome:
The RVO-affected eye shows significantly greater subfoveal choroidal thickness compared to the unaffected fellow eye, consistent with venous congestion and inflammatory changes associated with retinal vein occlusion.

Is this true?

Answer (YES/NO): NO